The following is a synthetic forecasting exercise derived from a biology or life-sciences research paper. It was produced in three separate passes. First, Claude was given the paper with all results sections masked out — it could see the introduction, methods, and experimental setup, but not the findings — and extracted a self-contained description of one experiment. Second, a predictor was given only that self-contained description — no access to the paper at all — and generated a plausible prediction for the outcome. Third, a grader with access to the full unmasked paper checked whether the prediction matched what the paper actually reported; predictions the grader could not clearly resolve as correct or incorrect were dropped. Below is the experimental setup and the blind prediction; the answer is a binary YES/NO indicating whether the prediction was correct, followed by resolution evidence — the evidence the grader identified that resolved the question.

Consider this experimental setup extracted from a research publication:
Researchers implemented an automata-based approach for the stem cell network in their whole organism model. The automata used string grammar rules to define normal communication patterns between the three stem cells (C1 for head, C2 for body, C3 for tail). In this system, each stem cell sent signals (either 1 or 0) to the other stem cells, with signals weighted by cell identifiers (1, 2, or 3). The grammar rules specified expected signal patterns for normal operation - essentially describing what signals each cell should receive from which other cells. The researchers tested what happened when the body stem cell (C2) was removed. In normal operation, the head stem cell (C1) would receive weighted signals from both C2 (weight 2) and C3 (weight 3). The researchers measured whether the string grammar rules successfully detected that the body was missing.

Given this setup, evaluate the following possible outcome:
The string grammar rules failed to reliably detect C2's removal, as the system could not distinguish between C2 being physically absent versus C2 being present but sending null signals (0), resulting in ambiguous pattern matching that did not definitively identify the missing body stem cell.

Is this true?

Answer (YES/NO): NO